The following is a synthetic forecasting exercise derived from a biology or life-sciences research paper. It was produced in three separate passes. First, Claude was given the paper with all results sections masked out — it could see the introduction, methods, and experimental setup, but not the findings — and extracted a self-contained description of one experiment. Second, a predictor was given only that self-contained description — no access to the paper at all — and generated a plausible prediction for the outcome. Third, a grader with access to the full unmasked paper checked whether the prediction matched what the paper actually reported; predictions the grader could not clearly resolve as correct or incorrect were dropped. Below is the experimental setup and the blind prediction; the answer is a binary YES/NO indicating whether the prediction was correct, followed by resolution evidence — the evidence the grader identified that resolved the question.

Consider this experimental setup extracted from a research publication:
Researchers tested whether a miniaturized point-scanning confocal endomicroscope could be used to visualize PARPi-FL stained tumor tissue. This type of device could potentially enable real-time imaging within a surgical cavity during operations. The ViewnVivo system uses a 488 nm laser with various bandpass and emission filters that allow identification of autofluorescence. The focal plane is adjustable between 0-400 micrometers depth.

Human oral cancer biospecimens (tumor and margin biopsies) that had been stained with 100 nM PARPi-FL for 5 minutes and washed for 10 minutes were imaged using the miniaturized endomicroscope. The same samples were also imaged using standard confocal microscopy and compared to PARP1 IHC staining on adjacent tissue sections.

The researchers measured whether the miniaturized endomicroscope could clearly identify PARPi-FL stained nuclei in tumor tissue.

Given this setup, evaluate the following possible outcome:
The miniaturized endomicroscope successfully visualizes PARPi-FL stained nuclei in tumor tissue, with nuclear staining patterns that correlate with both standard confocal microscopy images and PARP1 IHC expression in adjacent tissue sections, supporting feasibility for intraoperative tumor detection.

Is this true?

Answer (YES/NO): YES